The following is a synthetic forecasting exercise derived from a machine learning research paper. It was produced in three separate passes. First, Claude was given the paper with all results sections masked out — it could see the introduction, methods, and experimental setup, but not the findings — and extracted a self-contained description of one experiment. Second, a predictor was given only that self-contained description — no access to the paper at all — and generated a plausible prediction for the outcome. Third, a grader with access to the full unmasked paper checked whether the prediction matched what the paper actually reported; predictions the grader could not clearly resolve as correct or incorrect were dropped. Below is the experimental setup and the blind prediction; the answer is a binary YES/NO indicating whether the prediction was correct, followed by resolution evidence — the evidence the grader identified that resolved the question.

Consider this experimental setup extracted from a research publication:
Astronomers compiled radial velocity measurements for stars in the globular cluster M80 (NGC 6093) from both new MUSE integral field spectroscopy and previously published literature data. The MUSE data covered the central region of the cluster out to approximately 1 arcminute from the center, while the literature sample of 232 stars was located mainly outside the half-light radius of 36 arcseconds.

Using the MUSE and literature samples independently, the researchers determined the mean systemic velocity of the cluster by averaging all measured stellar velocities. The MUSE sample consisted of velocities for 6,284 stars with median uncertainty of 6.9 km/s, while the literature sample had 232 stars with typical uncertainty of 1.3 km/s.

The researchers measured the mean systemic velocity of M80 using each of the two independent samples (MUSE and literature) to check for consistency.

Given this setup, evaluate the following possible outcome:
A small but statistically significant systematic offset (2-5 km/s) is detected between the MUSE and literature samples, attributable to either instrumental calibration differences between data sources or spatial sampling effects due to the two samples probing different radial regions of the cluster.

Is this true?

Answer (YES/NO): NO